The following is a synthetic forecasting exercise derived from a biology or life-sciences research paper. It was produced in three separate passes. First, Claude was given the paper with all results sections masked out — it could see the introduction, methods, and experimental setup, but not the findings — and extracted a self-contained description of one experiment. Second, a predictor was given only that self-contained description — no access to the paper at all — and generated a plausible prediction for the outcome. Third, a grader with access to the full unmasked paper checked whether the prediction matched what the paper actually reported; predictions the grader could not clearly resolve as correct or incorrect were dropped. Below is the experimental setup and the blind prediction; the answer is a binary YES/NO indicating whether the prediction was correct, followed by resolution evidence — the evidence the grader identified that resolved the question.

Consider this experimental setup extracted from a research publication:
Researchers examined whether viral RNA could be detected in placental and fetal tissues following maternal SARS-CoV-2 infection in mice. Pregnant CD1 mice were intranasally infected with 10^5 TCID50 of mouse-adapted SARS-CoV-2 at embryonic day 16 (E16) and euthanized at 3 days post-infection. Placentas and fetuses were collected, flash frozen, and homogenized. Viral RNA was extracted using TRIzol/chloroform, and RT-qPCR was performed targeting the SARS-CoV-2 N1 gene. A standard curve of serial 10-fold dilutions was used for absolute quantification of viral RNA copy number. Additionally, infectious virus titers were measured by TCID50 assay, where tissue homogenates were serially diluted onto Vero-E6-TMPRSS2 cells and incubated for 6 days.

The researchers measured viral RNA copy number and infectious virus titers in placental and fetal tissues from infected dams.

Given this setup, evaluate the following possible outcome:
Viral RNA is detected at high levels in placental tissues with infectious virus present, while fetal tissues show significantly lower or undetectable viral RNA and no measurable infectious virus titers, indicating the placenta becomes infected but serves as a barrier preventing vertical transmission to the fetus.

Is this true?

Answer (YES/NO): NO